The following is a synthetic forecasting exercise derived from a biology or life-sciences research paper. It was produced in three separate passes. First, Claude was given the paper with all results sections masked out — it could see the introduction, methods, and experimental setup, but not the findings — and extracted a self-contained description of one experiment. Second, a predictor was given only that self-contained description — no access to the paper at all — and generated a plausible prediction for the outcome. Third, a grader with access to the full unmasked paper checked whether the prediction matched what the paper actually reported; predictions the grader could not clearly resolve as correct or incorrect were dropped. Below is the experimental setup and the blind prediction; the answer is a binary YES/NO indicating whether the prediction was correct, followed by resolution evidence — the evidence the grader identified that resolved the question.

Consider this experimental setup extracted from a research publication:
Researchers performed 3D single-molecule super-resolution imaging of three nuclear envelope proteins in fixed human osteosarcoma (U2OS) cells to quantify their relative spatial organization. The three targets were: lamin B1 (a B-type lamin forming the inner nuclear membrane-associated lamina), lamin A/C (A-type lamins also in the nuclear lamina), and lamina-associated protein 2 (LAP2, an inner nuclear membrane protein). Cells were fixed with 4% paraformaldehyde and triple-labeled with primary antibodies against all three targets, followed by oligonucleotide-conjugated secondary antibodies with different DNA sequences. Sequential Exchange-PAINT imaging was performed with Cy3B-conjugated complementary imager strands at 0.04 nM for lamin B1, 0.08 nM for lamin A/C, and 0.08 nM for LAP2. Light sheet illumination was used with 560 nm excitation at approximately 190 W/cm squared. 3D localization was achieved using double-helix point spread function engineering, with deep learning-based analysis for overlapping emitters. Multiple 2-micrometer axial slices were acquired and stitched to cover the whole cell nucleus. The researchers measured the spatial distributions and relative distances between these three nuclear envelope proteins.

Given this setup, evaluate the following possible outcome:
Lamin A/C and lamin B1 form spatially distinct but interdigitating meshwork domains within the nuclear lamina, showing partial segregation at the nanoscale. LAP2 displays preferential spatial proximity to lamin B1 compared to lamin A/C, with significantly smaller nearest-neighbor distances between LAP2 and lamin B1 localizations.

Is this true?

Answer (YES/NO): NO